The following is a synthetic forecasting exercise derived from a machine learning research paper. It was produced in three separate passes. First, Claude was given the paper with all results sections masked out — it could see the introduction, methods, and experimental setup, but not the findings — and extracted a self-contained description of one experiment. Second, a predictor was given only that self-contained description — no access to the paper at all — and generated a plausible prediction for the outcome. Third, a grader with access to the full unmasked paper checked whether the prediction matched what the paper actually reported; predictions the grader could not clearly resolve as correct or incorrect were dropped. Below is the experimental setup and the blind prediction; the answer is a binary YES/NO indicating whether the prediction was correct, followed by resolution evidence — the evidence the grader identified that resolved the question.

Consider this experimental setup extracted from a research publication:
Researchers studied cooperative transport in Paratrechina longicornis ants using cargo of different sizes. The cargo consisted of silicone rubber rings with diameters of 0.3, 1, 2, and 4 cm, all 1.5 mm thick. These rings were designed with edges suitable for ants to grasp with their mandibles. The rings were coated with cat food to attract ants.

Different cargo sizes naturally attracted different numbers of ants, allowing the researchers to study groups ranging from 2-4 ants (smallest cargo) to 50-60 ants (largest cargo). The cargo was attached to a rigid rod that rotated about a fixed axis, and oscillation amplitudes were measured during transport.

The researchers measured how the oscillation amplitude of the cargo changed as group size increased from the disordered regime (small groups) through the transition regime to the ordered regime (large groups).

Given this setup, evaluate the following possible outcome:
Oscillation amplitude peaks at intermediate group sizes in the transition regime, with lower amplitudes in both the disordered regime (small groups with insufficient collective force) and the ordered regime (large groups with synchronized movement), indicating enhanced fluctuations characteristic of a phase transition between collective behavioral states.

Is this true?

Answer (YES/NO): NO